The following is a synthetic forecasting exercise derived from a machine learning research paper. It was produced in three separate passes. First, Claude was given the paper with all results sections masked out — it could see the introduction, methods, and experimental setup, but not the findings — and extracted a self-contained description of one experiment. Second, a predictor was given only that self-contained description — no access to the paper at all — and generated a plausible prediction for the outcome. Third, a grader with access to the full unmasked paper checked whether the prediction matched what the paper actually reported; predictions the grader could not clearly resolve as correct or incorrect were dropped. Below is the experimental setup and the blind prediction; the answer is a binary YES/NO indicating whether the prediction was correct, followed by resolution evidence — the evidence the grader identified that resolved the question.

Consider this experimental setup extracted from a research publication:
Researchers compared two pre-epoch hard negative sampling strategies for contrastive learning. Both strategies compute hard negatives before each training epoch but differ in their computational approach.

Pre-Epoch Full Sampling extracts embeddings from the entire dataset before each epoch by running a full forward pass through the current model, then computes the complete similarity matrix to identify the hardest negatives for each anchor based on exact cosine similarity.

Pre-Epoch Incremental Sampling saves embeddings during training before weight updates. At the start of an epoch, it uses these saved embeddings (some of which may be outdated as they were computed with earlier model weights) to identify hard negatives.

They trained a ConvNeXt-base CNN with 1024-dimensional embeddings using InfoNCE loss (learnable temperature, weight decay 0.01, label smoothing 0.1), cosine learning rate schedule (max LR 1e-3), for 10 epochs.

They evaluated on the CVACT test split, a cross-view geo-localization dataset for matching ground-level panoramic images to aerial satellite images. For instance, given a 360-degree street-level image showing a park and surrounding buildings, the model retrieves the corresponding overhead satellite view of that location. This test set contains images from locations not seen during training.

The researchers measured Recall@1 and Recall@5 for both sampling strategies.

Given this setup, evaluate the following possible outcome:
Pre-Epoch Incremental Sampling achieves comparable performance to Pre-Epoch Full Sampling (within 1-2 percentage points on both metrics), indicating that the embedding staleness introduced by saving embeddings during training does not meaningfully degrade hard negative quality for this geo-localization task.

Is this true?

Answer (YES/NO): YES